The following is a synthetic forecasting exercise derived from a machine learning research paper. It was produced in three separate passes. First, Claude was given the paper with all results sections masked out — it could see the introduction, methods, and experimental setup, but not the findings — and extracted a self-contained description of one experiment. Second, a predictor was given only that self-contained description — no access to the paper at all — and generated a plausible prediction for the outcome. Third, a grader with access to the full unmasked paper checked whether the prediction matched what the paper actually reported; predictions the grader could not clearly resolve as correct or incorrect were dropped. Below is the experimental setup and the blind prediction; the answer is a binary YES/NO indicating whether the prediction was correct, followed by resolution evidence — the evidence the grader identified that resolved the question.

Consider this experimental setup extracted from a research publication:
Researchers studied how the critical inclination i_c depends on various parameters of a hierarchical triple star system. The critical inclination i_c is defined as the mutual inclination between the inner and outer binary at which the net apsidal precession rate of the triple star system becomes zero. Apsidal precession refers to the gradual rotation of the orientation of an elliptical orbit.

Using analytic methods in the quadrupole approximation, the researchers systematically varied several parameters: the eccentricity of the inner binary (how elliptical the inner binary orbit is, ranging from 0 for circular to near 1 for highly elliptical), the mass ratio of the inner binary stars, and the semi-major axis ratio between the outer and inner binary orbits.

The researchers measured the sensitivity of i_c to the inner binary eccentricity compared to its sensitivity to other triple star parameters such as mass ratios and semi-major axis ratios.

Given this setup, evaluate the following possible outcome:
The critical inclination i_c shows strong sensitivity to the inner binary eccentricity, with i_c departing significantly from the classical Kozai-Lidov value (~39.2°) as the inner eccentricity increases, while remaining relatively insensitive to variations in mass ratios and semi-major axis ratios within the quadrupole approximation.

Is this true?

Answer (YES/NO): NO